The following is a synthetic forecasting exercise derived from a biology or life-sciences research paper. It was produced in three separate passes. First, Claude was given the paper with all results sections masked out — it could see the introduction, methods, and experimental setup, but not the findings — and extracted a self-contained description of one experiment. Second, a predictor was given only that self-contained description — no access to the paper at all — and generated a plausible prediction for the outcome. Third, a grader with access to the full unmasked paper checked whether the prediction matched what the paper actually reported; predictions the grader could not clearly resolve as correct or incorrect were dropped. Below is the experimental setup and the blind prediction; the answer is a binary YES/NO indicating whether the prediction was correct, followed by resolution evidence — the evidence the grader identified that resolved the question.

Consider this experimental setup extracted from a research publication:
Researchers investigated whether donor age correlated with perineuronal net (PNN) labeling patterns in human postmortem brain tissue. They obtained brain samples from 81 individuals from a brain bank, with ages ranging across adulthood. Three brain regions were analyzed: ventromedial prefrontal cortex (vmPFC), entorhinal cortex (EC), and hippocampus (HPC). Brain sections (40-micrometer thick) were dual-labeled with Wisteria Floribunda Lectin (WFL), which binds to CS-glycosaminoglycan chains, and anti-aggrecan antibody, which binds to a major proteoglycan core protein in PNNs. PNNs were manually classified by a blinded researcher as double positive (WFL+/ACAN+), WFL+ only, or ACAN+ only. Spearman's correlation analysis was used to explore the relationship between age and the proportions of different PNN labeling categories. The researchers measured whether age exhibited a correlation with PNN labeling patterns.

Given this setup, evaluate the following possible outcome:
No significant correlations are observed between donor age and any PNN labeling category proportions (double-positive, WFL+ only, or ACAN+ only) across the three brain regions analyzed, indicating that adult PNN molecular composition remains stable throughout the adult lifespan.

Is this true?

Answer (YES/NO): NO